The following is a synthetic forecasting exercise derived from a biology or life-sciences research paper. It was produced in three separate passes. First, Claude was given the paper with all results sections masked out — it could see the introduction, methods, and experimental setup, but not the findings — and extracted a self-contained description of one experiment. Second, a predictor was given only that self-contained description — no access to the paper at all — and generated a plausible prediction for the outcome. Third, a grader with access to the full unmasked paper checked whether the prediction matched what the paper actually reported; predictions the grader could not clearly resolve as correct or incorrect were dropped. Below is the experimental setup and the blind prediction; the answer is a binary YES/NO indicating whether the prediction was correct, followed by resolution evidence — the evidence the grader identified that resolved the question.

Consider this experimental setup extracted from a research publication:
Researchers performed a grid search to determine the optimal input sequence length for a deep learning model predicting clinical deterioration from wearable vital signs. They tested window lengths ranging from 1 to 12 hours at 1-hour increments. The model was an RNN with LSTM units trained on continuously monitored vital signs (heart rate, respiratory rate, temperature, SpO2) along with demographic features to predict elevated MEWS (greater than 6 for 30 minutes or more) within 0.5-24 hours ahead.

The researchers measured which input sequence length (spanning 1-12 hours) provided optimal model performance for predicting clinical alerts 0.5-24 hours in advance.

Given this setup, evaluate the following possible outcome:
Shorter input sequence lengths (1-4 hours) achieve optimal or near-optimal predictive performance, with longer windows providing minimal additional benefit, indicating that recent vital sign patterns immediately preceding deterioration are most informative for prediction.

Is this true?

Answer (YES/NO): NO